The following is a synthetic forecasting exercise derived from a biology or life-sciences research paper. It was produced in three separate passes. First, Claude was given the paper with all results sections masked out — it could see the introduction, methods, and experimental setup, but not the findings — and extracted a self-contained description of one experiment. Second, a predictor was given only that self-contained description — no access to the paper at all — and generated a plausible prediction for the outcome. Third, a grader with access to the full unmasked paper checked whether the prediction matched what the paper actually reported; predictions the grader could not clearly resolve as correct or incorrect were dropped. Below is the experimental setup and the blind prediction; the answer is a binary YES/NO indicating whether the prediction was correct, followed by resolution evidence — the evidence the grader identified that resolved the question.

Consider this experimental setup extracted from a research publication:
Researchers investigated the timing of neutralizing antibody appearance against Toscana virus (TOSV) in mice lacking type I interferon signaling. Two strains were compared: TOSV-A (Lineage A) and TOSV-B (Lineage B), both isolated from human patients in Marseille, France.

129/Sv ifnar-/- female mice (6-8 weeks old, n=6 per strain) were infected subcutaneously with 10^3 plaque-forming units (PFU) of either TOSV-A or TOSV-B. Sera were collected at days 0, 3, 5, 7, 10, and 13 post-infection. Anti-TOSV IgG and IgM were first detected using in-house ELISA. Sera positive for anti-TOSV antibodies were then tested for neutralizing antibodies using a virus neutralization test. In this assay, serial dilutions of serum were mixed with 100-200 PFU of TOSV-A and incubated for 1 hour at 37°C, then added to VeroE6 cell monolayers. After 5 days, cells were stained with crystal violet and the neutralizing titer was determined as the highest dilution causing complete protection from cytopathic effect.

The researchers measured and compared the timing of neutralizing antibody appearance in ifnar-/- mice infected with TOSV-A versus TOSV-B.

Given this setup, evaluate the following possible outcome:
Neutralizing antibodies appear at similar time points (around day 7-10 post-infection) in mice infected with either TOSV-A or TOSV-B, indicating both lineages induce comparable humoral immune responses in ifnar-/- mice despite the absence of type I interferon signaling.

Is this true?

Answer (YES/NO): NO